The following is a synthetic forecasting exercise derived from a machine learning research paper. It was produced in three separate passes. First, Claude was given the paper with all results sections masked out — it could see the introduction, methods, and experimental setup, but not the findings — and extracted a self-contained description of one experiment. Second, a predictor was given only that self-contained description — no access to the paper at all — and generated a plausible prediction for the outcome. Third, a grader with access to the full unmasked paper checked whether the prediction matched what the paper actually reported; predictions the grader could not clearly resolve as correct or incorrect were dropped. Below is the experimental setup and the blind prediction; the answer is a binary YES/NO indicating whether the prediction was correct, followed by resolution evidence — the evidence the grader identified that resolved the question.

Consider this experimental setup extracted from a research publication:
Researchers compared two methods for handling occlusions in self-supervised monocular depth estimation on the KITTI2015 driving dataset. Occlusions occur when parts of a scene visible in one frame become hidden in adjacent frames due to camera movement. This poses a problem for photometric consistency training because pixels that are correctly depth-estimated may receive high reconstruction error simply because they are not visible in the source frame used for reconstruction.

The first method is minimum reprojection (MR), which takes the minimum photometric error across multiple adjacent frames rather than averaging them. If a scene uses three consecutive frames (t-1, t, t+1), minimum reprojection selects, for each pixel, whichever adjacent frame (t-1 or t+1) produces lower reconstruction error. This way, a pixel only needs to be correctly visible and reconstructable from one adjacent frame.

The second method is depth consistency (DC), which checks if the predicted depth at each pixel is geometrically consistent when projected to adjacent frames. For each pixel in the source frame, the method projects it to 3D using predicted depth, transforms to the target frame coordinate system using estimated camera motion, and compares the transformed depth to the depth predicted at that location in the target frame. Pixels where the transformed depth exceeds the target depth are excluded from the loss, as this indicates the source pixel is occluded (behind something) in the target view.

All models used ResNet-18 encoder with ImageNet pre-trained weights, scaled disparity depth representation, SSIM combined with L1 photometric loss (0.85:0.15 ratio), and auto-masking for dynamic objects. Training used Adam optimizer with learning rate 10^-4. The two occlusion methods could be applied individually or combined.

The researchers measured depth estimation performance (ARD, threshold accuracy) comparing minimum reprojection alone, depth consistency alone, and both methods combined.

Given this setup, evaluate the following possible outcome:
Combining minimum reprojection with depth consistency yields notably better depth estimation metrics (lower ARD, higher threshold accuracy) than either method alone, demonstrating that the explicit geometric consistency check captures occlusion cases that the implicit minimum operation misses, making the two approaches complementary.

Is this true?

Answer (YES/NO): NO